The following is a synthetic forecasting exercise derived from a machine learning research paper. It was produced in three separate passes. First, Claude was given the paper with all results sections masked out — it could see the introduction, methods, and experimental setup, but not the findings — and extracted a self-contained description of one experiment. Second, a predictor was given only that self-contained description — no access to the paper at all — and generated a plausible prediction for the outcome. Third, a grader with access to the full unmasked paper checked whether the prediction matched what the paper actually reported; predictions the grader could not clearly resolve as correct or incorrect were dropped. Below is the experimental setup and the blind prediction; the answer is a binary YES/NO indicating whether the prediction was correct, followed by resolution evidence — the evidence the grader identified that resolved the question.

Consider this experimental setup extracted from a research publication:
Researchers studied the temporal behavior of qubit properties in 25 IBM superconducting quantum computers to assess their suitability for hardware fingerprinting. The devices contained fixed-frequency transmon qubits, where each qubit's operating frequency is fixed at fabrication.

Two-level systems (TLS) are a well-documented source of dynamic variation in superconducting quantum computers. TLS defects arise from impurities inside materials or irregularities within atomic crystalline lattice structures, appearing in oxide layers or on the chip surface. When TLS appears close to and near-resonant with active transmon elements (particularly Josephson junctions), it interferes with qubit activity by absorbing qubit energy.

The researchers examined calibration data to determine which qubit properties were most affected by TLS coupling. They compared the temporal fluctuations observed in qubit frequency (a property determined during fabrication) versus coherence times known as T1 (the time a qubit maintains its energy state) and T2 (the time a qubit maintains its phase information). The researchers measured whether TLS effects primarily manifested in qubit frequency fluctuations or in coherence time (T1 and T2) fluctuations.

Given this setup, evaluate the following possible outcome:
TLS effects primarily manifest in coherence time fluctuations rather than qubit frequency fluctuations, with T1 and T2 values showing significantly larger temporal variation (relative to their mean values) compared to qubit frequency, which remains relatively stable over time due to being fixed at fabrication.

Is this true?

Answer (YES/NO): YES